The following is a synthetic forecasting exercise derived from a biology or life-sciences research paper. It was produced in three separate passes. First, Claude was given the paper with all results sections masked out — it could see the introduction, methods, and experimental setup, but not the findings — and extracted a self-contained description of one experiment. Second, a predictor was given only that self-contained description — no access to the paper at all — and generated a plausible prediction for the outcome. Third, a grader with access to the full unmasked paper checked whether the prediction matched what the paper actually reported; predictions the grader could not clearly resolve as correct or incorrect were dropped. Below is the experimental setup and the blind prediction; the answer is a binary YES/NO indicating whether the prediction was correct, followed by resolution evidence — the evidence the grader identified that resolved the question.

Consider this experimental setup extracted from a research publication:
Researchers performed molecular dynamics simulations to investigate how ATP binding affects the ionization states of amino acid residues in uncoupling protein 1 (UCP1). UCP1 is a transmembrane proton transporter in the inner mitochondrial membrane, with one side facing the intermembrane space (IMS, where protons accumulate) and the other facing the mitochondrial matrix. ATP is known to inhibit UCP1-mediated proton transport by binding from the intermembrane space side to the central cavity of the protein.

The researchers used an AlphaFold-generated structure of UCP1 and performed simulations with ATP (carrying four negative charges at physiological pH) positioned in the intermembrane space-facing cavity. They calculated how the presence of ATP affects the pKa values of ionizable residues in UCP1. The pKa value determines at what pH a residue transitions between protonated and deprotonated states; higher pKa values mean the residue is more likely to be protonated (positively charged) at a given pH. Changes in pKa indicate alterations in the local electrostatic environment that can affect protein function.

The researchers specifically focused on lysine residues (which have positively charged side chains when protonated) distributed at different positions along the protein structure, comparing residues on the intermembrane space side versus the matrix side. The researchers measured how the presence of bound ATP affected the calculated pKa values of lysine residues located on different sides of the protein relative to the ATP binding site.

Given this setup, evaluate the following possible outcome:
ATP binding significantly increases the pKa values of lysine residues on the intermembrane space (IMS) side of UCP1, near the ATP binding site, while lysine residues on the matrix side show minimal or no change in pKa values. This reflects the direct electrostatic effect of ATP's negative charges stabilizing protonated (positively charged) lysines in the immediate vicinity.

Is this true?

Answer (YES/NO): NO